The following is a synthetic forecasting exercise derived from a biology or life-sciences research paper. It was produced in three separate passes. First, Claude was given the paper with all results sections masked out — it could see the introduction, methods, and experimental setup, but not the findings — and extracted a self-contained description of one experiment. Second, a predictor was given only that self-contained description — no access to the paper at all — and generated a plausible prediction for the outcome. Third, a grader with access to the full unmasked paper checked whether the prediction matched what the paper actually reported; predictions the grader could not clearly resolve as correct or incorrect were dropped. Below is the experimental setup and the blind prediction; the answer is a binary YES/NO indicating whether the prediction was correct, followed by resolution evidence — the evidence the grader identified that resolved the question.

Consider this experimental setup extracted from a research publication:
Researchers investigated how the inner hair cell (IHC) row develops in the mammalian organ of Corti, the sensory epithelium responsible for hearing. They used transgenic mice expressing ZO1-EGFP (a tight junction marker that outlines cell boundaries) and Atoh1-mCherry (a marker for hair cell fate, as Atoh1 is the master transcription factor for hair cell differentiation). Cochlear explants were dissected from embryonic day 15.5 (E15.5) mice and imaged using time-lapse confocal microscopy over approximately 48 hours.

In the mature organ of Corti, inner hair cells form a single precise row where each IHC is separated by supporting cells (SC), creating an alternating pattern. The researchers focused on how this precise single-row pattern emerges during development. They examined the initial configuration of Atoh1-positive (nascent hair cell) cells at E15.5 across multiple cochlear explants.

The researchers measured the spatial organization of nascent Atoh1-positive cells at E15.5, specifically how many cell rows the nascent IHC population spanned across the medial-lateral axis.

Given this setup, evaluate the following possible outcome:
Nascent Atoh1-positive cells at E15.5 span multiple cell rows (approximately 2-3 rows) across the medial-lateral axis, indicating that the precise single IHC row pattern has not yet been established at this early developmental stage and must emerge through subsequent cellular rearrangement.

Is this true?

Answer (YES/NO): YES